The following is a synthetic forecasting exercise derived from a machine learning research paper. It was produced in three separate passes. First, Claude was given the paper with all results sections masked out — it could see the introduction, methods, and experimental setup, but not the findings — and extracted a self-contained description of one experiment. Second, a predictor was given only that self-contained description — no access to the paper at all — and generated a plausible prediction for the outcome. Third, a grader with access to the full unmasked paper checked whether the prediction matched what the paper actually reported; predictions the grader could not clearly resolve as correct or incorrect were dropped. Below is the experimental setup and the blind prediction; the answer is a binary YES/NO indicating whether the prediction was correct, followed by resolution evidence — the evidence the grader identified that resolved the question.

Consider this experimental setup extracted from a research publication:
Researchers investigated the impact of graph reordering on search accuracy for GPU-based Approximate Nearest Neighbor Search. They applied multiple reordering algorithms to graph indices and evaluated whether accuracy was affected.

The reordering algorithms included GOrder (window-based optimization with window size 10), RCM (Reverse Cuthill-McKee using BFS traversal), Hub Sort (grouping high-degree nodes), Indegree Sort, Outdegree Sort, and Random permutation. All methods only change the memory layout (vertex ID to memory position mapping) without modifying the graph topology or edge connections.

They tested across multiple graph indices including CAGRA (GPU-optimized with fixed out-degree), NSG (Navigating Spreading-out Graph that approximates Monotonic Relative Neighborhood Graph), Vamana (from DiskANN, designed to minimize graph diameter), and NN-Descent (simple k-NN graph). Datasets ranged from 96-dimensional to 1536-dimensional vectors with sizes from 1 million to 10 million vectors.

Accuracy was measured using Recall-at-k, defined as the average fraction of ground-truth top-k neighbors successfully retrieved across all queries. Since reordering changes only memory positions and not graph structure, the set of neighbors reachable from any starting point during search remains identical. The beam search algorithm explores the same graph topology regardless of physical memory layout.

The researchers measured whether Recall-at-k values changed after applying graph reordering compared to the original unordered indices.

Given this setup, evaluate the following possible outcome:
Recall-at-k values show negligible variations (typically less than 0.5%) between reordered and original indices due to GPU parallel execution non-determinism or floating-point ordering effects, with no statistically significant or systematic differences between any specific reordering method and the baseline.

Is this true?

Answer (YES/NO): NO